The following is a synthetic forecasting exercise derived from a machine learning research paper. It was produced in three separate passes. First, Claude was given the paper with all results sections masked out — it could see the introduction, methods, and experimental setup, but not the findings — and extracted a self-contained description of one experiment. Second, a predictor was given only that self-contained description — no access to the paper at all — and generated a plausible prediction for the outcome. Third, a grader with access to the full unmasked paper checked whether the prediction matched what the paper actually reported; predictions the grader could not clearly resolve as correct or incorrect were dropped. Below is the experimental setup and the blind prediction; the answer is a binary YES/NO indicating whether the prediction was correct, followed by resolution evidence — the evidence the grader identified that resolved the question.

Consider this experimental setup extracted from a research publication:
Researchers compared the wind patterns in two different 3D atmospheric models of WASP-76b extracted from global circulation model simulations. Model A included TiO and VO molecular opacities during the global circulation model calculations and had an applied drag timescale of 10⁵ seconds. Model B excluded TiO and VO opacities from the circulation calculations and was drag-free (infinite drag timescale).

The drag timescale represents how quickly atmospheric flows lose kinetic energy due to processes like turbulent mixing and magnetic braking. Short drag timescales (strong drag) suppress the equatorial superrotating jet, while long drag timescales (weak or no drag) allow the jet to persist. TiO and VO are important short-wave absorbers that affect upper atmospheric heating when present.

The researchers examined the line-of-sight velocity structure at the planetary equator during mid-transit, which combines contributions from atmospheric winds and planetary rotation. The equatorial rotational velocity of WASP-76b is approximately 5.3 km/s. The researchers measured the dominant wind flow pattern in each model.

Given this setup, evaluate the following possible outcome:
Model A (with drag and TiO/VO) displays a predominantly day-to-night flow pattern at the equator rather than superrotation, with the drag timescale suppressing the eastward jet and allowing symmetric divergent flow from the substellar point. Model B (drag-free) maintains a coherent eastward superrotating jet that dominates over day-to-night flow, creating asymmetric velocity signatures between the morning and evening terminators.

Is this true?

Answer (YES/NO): YES